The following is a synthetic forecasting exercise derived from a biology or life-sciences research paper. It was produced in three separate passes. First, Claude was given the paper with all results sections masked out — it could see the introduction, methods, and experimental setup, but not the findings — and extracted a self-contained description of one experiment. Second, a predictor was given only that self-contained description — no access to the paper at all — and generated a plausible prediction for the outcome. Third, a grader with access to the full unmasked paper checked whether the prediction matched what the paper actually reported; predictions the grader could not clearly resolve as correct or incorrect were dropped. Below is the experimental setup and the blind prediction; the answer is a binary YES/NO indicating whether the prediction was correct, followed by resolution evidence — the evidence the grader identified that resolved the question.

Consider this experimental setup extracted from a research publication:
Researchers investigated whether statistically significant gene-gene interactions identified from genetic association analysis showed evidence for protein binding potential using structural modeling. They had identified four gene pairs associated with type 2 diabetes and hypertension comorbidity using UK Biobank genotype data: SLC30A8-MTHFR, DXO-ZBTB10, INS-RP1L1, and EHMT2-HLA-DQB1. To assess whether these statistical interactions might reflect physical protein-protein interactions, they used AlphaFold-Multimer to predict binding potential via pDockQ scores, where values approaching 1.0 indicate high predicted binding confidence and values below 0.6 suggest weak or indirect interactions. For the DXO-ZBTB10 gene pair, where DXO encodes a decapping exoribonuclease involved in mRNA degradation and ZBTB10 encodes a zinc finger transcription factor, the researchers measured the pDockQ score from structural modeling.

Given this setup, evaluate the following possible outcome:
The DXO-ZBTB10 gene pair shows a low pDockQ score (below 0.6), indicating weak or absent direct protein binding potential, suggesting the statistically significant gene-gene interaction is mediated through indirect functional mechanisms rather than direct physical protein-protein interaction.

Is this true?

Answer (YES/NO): NO